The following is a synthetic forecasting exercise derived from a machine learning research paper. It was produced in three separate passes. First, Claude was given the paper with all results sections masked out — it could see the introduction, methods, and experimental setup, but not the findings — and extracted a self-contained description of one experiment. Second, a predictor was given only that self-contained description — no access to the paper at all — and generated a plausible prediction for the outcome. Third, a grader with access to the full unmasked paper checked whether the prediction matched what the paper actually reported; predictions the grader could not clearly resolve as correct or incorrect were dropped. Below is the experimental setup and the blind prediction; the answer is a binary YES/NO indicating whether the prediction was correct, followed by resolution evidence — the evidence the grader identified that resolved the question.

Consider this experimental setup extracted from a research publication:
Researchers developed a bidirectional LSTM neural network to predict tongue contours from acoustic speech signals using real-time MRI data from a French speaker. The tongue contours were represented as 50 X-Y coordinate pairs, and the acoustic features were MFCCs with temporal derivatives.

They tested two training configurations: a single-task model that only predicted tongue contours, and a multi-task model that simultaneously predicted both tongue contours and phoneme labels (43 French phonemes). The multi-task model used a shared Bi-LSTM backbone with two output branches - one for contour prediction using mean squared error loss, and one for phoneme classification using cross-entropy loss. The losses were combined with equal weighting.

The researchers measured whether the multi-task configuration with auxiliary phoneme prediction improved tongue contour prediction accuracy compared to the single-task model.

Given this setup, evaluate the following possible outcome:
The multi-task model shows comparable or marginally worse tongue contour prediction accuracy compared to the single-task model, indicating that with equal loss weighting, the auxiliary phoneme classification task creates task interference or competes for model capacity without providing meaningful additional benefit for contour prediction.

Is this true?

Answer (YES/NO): NO